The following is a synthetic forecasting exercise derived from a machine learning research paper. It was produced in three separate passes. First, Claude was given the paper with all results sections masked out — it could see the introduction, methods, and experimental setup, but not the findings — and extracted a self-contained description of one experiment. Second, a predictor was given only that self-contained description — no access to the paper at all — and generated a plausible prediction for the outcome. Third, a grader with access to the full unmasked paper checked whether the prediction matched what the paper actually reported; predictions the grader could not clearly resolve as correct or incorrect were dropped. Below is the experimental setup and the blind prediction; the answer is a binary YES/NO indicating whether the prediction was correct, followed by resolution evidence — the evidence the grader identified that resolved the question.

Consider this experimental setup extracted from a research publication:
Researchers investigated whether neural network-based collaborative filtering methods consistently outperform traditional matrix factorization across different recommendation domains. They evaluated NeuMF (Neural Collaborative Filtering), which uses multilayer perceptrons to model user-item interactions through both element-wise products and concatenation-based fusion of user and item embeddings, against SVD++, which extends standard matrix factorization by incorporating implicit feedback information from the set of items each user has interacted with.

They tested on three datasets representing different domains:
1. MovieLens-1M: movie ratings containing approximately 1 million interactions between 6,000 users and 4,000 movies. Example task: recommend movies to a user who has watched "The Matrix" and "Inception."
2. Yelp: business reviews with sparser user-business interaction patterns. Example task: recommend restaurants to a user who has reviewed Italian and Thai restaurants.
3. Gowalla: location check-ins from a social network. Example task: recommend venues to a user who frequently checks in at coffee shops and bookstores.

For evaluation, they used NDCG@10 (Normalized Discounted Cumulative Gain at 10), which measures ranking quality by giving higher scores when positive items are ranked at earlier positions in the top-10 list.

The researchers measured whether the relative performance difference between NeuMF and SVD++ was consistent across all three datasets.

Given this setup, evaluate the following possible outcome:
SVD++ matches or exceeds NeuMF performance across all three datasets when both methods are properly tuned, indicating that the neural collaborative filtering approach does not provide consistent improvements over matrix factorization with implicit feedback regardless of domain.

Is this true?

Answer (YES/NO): NO